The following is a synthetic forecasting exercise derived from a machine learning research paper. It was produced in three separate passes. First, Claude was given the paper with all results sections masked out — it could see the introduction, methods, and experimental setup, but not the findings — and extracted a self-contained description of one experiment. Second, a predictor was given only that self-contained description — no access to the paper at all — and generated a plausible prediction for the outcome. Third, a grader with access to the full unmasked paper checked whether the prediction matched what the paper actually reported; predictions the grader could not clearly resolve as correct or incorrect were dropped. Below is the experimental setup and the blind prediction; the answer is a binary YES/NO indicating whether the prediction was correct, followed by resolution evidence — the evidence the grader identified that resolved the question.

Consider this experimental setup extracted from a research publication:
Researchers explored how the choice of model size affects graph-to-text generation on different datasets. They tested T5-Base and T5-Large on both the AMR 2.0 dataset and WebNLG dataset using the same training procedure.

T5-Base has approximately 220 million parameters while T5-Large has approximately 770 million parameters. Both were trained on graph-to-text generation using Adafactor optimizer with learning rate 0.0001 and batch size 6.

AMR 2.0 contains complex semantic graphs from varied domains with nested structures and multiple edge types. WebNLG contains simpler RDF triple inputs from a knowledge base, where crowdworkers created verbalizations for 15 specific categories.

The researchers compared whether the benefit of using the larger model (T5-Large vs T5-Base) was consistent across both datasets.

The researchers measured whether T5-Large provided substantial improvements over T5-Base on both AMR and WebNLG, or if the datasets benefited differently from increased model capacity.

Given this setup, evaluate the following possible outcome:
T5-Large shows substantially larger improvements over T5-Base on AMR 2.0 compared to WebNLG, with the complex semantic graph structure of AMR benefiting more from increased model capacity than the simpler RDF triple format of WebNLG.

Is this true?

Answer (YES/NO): YES